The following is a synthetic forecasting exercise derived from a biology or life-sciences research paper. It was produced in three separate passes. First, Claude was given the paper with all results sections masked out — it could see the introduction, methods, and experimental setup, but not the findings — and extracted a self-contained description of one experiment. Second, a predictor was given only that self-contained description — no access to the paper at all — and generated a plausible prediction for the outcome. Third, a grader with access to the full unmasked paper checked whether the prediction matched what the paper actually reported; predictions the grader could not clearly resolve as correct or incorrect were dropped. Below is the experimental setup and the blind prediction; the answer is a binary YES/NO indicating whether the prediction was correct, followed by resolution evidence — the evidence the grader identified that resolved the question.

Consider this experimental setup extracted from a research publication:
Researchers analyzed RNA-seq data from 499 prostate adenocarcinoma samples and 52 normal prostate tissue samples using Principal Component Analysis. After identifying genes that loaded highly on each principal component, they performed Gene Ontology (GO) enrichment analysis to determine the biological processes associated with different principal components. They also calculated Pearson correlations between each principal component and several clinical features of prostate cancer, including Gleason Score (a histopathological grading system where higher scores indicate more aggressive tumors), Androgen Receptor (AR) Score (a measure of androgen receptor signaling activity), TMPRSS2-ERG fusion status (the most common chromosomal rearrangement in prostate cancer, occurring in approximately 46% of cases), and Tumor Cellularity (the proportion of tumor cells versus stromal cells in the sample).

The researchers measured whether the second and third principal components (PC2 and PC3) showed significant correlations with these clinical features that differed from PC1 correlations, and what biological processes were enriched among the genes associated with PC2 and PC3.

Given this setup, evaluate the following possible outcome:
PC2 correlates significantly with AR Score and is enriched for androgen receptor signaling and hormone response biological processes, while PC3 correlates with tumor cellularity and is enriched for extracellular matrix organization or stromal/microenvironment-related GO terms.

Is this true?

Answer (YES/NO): NO